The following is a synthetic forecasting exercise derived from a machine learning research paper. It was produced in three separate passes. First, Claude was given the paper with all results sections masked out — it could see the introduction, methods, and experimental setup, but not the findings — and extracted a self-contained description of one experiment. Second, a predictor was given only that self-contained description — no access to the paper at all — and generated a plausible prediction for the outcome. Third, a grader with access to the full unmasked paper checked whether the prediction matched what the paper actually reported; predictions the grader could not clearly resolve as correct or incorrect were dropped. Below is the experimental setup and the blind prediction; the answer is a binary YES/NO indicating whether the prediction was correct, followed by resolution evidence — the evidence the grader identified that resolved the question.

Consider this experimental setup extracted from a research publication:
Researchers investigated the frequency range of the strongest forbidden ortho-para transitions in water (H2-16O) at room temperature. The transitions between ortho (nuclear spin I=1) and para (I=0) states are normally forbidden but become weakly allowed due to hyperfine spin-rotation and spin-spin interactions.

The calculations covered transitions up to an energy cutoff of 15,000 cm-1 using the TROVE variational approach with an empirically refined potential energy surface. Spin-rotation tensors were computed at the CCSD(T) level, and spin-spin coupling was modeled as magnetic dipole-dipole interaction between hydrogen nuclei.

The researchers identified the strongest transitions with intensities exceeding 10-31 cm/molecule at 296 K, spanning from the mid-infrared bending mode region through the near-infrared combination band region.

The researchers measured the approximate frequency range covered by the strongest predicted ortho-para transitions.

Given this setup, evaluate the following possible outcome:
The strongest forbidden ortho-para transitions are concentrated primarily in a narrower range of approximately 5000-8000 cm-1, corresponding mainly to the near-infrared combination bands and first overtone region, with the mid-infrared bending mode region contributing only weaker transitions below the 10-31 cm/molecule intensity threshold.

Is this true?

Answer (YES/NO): NO